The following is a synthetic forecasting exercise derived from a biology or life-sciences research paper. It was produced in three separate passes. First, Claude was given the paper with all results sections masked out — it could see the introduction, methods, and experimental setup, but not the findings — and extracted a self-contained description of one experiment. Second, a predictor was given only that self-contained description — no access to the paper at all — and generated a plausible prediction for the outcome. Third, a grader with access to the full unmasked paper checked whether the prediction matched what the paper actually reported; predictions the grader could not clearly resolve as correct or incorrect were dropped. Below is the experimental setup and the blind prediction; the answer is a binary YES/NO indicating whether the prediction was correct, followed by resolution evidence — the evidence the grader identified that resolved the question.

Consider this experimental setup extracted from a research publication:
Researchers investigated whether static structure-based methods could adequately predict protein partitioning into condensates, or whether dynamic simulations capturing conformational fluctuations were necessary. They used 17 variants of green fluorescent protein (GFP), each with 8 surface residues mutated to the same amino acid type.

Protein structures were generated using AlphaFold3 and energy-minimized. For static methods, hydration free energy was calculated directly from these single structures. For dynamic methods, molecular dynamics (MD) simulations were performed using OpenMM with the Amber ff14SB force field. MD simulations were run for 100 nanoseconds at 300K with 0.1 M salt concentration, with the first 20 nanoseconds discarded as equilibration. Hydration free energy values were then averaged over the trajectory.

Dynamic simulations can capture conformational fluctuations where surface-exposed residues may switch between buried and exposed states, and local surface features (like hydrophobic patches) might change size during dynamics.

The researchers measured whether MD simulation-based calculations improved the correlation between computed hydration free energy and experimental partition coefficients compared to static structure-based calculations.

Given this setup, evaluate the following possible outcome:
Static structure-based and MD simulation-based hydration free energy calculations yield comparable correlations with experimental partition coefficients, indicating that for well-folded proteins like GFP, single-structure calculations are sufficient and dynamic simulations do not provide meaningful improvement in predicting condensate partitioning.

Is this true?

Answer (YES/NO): NO